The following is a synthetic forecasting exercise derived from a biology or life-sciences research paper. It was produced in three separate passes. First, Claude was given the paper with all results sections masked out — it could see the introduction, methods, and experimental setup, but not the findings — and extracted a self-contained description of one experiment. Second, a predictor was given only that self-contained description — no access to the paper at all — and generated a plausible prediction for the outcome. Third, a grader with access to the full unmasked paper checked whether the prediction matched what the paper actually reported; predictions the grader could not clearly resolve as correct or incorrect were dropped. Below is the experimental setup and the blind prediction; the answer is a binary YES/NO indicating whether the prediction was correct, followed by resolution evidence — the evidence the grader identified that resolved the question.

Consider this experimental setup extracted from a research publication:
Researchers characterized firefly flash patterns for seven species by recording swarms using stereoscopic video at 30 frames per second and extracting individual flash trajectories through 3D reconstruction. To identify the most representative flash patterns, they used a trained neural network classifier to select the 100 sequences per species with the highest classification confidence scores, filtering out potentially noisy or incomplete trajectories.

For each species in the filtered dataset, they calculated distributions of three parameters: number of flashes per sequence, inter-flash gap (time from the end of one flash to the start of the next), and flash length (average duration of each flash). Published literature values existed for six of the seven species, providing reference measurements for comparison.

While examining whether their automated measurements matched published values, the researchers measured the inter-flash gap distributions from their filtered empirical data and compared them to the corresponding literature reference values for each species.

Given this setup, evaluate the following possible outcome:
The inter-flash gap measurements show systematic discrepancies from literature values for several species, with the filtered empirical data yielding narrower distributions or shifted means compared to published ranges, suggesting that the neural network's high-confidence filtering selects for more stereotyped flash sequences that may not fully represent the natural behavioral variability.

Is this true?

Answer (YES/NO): NO